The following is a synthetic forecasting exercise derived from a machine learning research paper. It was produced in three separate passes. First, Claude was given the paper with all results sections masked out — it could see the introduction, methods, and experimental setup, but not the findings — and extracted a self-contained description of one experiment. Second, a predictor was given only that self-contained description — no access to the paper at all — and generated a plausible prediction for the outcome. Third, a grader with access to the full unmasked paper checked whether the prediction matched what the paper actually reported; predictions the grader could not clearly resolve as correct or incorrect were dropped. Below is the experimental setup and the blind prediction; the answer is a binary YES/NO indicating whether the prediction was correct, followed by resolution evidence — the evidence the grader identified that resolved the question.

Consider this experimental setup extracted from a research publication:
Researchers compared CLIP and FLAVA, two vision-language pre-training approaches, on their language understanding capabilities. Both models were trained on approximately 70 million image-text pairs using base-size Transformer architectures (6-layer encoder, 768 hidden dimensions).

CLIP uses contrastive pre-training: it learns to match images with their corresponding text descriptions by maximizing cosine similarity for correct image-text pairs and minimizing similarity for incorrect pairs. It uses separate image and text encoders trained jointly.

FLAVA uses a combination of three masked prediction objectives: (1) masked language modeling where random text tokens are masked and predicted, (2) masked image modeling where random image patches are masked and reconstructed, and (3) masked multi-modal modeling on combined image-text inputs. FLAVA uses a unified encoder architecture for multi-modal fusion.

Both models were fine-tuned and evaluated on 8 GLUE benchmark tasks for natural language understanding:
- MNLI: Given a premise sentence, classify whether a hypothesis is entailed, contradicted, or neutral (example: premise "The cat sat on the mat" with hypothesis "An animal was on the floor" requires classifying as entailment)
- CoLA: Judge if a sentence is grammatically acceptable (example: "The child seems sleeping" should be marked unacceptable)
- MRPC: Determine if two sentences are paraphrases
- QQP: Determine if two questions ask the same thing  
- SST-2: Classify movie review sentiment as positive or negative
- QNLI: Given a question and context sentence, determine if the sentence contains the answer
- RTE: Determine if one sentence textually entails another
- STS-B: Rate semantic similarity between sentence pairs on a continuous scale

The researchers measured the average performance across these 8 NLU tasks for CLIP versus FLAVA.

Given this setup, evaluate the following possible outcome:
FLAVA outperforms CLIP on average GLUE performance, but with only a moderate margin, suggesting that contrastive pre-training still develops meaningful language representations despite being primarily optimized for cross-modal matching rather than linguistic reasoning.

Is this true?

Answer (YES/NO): NO